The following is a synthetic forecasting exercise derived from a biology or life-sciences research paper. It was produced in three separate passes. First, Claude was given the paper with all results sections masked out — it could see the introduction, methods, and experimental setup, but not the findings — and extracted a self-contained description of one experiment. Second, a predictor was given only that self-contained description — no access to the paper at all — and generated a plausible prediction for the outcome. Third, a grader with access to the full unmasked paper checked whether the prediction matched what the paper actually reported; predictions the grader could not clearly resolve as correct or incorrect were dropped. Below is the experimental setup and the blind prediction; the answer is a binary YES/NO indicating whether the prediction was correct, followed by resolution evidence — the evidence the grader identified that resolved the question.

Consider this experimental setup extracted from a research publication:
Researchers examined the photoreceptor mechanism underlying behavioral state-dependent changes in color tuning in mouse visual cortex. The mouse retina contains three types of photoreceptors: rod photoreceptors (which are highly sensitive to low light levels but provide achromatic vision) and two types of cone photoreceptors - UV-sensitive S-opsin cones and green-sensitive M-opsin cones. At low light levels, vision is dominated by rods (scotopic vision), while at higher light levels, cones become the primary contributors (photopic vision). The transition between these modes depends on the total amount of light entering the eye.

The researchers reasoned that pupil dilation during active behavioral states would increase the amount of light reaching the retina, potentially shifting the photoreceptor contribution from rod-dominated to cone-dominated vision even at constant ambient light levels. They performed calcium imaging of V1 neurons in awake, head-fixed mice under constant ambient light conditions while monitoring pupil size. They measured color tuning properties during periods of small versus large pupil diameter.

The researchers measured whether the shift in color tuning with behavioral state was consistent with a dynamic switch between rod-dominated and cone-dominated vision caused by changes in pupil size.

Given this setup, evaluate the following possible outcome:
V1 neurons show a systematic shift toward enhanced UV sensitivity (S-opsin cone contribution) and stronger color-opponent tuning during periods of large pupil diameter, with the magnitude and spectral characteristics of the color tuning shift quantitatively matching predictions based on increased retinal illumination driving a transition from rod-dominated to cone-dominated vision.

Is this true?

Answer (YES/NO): NO